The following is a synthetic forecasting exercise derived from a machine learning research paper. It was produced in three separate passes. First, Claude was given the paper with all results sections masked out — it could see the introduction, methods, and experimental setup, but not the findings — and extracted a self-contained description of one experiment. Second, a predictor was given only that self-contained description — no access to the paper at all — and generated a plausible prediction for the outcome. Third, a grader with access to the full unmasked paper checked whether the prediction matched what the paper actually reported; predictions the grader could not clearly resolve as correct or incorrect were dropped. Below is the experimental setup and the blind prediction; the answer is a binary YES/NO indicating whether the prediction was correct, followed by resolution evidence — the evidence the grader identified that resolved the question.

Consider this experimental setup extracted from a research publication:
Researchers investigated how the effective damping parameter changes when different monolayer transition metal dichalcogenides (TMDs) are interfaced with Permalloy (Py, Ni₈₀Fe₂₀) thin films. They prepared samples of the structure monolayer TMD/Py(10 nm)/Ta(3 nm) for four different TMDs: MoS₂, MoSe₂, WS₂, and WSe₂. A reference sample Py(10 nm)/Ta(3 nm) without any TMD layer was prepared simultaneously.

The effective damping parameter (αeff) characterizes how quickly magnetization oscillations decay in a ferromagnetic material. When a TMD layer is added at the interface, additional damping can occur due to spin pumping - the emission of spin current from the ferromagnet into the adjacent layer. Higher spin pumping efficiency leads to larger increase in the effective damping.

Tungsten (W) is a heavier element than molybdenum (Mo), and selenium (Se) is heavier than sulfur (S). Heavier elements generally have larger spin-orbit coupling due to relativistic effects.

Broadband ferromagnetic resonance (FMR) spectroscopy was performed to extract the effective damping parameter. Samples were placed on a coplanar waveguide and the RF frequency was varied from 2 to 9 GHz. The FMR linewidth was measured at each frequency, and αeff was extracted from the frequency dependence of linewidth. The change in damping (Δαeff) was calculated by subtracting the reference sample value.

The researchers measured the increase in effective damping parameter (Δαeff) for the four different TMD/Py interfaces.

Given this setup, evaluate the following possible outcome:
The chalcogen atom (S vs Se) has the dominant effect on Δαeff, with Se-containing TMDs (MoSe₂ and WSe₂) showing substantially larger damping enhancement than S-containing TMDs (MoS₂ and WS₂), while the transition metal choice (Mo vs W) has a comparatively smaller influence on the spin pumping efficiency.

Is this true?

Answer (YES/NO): NO